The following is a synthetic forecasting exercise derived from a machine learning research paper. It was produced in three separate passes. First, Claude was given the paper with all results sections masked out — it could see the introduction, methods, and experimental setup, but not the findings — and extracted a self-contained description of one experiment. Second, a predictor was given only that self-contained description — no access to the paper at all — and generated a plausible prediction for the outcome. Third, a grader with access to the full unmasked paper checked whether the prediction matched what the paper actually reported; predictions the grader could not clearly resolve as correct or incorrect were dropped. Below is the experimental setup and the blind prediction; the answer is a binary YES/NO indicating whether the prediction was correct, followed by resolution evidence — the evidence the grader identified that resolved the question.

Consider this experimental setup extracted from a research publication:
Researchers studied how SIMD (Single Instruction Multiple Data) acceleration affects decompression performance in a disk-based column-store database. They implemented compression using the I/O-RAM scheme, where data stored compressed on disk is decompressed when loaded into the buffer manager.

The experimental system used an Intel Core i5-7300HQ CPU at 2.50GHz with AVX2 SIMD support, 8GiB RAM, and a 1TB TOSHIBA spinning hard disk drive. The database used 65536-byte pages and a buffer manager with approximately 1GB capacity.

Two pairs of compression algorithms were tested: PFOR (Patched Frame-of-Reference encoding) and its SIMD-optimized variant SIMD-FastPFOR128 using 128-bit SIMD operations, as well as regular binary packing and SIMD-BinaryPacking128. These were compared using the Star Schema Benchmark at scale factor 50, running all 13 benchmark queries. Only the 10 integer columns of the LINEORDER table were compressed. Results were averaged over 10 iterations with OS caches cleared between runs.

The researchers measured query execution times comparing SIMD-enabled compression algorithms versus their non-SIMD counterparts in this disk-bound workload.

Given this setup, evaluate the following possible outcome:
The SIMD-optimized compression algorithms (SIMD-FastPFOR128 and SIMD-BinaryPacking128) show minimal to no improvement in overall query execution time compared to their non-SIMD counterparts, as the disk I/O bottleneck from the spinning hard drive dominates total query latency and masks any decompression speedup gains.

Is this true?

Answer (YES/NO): NO